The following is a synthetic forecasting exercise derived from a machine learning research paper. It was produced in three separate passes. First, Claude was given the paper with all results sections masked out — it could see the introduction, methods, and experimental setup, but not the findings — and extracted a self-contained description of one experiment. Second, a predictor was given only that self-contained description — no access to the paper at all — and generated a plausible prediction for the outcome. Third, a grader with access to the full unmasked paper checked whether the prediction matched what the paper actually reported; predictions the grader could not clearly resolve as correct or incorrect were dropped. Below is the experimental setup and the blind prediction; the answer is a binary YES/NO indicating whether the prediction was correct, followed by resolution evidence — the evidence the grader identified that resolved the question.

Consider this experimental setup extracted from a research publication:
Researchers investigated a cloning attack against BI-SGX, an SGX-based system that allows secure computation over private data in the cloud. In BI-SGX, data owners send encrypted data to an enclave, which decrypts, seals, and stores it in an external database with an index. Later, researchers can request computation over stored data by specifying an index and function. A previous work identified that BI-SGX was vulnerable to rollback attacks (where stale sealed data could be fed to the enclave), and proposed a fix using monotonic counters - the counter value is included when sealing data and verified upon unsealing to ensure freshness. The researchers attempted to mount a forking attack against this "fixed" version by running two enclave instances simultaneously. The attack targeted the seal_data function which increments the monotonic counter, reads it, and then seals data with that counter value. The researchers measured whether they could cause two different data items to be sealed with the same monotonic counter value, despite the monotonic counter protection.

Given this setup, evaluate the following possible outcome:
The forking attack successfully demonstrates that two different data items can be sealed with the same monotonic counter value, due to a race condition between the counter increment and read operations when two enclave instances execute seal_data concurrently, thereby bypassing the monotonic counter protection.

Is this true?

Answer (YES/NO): YES